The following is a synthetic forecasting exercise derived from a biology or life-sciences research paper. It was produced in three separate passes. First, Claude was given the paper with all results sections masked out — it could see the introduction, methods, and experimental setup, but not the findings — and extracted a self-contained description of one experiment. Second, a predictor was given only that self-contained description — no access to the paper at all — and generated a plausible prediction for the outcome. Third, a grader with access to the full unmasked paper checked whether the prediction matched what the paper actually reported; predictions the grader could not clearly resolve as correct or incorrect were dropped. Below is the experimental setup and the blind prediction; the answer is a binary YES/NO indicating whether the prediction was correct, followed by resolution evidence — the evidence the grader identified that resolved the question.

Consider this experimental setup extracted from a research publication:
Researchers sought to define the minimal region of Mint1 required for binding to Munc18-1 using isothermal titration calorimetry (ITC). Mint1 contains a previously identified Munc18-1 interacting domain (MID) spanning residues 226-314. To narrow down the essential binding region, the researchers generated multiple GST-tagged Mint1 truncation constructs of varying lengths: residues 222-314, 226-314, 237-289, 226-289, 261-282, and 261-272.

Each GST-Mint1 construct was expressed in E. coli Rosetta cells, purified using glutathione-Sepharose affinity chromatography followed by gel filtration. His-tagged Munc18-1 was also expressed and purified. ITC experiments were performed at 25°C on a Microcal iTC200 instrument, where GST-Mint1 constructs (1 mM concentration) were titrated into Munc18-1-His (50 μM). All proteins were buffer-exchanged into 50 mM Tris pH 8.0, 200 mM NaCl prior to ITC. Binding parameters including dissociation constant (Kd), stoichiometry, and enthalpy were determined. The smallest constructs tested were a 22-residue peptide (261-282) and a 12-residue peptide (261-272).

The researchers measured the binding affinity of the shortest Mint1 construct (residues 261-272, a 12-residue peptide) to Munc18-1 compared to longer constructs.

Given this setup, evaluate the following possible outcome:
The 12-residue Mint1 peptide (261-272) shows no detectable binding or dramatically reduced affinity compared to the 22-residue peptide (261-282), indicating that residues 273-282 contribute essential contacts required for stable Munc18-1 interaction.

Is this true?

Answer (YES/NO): YES